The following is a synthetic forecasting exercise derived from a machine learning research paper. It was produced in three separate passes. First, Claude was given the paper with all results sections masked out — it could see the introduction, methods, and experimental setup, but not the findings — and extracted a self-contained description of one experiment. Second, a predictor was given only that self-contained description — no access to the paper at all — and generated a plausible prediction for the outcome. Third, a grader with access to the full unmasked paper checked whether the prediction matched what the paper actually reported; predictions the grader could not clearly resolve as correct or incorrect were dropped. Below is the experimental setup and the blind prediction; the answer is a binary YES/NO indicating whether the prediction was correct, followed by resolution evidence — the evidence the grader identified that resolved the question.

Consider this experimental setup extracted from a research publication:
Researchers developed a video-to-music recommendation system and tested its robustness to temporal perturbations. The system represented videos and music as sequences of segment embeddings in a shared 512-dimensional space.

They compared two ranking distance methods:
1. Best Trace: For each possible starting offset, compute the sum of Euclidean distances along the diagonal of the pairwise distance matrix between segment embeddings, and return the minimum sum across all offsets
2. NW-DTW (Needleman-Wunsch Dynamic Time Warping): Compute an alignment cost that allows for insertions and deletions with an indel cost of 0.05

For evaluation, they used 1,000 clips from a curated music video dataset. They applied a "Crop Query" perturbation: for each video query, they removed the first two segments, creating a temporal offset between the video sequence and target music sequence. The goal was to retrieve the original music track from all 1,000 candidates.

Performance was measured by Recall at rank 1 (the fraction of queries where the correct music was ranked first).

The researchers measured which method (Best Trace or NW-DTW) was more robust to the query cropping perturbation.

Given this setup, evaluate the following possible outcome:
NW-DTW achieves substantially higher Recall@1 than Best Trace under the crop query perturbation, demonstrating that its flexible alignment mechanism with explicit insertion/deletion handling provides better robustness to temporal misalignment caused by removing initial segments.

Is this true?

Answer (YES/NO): NO